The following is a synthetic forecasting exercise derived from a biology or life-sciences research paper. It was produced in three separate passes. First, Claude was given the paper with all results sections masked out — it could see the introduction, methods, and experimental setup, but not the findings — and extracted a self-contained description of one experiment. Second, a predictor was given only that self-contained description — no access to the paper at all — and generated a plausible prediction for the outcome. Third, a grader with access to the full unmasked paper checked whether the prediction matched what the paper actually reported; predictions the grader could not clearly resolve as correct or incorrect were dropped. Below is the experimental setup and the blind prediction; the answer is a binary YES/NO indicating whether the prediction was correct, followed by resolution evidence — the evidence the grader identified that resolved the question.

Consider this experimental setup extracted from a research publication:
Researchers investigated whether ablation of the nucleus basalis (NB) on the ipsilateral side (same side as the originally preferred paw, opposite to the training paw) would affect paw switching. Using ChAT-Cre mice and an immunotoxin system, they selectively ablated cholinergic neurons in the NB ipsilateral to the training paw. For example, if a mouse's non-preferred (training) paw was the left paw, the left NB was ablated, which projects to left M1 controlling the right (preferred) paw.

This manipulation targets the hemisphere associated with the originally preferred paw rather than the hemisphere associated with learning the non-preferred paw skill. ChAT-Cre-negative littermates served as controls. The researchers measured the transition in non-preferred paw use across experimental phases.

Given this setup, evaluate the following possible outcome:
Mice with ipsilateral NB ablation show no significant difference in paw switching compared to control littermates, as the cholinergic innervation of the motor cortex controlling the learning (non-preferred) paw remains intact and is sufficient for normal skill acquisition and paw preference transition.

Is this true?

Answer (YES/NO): NO